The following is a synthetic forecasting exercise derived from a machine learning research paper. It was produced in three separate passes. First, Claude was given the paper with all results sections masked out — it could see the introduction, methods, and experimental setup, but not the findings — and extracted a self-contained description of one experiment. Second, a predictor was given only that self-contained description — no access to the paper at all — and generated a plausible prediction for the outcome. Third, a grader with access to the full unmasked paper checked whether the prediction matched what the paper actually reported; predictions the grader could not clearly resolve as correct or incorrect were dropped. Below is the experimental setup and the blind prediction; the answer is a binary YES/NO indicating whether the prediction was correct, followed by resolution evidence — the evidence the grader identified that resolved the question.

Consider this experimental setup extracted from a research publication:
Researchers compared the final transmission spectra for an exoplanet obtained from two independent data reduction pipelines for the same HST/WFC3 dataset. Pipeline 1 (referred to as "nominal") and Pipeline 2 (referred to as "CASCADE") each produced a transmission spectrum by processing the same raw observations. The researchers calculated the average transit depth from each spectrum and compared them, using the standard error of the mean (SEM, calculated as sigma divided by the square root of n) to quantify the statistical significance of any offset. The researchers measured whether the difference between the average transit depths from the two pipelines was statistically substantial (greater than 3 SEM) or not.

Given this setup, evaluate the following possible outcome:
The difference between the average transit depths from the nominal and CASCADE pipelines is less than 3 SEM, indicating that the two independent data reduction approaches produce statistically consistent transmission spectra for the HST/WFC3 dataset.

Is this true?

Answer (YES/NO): YES